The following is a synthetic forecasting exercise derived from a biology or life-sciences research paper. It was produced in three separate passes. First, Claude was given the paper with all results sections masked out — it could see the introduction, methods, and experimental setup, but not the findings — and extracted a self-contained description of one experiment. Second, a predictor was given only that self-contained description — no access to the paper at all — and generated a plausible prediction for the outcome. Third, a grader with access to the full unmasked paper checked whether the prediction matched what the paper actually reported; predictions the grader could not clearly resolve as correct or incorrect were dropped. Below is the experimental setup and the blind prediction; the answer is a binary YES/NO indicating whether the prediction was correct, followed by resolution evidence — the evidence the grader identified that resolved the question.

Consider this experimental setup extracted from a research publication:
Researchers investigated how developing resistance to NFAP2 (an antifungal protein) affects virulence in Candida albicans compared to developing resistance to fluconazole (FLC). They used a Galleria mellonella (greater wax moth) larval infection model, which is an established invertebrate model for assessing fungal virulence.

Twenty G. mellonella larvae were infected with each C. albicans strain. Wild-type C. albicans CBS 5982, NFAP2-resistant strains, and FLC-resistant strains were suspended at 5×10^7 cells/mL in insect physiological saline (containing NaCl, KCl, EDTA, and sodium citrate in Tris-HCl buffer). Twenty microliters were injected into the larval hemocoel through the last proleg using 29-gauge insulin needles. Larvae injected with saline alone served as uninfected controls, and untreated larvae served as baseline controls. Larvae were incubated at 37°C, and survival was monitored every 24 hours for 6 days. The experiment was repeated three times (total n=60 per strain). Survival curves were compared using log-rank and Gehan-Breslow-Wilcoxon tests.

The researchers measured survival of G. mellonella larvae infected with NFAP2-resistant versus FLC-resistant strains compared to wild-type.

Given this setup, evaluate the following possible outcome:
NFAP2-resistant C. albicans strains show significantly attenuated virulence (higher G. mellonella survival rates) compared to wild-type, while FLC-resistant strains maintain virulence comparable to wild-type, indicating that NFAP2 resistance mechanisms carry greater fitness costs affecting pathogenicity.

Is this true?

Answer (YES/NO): NO